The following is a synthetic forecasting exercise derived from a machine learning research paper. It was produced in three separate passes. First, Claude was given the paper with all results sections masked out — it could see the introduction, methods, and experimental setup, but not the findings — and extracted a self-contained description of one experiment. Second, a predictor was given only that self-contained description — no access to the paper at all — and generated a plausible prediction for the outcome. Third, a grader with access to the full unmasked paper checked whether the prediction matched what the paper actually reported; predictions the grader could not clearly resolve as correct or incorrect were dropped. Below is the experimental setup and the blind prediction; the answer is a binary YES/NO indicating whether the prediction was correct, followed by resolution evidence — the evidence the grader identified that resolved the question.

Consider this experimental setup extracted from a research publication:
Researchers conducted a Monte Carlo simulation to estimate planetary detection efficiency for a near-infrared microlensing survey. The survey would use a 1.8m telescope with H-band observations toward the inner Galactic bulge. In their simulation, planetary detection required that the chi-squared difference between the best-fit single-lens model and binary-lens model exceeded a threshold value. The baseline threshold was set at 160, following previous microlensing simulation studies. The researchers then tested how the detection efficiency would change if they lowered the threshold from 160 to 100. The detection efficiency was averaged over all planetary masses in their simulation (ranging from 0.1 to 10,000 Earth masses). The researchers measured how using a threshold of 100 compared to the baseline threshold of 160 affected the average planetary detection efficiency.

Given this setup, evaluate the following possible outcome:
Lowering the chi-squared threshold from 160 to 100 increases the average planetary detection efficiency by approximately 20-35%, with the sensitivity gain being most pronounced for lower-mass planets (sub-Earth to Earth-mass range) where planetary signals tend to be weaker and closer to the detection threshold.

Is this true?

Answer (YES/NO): NO